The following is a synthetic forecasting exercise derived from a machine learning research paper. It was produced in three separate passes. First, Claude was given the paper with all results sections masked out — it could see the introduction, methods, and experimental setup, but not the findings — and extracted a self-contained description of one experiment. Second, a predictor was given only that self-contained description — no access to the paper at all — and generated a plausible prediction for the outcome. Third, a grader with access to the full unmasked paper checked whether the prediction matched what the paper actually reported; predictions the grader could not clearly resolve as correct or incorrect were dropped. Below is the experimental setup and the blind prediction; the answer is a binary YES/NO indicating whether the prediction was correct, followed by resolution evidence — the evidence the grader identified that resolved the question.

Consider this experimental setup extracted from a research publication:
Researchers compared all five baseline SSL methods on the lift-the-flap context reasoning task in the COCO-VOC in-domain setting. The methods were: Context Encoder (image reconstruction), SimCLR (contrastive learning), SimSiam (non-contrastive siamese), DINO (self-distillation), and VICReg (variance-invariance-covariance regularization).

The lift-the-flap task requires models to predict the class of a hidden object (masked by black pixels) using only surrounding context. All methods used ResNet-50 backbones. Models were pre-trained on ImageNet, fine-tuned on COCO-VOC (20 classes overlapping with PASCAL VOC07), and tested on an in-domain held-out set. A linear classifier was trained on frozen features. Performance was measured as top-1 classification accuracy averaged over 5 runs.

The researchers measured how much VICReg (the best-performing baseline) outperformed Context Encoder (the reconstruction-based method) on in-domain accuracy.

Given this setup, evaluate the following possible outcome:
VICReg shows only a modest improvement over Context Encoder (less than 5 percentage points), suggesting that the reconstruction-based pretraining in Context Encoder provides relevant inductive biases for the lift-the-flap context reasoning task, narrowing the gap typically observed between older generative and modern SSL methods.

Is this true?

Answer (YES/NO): NO